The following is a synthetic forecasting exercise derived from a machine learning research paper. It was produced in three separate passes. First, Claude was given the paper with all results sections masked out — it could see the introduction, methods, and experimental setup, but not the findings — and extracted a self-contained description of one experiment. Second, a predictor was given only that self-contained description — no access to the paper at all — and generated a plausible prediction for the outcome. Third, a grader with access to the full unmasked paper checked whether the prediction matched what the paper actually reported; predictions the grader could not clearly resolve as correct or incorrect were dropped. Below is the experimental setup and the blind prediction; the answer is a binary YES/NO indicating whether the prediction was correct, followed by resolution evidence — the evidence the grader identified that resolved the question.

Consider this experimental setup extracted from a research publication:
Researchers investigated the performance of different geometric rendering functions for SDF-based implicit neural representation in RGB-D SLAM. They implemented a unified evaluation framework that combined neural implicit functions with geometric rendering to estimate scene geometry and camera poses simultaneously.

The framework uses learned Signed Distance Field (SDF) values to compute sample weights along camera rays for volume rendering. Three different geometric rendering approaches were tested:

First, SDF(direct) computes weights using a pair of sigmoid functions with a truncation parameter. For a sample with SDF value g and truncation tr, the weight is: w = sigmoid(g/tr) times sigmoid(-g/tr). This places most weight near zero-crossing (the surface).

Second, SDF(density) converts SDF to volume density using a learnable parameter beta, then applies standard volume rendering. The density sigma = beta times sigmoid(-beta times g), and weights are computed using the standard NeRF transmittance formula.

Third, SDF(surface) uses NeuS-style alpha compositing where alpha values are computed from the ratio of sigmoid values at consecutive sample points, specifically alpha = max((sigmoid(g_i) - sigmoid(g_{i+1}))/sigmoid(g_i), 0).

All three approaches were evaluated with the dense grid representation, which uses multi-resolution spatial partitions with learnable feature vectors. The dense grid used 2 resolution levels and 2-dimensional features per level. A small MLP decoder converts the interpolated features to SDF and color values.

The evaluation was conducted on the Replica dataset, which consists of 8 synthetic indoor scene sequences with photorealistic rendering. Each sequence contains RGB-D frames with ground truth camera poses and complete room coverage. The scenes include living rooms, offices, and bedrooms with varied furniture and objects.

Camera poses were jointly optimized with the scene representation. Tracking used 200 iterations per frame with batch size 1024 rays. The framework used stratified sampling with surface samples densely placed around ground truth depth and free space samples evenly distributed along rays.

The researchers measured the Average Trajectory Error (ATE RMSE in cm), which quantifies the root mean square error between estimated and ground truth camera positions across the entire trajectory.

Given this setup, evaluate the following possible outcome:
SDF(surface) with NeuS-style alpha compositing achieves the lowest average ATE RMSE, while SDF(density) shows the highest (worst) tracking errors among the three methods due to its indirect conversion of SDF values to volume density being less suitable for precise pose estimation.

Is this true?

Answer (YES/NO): NO